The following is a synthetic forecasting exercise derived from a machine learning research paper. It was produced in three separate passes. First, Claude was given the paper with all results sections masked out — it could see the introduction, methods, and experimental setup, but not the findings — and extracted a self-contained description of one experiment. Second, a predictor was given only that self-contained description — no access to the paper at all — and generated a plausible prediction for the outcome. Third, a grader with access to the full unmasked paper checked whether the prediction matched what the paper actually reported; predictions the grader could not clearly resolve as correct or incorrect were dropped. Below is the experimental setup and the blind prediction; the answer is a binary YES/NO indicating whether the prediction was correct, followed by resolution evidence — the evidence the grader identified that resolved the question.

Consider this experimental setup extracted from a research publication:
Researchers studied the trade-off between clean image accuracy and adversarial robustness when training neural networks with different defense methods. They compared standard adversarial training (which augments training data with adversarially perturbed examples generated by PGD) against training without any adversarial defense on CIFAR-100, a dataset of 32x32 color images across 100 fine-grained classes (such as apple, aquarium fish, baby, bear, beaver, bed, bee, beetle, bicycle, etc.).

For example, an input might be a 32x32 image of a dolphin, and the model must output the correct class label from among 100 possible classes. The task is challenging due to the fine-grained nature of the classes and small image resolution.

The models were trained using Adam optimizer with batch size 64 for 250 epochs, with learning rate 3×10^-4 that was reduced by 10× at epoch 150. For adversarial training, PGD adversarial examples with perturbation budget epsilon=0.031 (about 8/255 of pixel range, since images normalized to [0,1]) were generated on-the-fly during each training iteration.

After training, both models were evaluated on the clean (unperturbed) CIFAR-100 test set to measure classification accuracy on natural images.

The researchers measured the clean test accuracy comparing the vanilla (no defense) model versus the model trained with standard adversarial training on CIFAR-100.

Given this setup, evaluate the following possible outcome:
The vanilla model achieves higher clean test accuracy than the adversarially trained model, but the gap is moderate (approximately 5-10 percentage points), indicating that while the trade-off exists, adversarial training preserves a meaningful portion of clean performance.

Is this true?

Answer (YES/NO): NO